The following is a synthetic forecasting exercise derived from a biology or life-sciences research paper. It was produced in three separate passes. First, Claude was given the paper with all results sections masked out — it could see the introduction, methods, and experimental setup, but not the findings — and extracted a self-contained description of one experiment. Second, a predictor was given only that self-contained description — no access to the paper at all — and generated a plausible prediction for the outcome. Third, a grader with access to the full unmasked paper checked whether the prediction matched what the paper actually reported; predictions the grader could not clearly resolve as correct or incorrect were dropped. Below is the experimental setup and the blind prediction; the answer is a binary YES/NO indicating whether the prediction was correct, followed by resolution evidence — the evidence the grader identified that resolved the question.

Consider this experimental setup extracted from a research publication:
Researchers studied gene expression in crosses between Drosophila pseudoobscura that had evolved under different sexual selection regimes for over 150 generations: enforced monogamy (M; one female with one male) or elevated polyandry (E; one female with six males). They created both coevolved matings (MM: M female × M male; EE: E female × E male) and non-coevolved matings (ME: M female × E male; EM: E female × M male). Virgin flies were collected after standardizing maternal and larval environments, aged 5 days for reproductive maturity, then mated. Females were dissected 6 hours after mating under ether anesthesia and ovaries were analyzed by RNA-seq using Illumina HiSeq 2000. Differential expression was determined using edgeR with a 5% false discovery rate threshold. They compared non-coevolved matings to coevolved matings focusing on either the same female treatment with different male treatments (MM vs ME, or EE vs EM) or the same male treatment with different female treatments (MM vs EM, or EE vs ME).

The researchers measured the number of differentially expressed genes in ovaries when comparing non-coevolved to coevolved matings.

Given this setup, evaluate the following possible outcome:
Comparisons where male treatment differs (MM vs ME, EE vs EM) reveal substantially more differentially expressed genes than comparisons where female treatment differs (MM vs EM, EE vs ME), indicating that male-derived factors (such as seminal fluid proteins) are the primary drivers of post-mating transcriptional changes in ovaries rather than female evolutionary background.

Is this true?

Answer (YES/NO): NO